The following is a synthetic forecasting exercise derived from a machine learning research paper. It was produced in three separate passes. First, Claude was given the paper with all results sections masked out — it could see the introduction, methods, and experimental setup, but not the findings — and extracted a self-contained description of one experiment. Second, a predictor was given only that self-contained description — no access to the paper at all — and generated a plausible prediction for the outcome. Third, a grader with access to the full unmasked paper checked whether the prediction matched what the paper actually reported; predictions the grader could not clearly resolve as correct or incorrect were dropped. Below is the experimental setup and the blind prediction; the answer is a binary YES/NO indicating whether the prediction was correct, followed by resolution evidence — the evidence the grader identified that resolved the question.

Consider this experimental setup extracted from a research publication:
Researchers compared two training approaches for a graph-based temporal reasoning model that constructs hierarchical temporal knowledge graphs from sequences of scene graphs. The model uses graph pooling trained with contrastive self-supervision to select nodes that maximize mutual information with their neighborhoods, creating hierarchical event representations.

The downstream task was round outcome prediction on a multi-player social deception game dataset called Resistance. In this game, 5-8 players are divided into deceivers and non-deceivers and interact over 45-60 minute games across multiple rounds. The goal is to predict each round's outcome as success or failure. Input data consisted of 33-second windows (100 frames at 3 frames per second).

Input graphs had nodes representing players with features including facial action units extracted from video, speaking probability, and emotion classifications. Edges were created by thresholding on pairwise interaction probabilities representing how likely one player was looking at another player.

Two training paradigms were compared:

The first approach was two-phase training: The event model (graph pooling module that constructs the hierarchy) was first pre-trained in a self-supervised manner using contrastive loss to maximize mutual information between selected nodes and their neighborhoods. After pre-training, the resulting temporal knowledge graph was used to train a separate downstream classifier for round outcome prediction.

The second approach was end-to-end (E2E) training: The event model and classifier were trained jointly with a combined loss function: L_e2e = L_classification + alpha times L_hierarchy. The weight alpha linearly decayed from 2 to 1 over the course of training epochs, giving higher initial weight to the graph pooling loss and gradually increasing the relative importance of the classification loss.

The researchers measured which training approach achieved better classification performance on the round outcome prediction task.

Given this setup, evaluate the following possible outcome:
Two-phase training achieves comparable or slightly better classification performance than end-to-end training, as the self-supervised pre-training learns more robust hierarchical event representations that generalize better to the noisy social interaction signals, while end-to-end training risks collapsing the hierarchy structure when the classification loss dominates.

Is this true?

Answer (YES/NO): NO